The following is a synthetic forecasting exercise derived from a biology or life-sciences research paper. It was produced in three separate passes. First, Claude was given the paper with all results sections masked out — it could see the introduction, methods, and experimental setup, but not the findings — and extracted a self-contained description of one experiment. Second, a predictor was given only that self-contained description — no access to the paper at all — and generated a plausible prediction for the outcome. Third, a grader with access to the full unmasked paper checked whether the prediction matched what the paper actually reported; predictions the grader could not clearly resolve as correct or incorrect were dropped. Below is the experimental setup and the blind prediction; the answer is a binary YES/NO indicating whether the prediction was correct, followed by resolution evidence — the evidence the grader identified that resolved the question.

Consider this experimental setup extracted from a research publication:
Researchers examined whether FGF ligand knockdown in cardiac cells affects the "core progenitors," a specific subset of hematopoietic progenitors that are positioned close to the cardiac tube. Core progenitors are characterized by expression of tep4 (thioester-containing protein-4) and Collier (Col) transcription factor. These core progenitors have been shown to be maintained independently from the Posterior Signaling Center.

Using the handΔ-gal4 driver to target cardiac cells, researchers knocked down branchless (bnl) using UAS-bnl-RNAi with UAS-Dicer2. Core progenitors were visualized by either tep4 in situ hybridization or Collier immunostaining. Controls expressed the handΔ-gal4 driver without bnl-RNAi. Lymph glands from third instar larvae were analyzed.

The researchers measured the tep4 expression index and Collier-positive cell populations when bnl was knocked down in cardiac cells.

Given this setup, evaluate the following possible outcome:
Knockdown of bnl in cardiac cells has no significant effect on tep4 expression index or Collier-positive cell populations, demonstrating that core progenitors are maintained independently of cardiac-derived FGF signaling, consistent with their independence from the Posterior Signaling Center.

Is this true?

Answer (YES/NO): NO